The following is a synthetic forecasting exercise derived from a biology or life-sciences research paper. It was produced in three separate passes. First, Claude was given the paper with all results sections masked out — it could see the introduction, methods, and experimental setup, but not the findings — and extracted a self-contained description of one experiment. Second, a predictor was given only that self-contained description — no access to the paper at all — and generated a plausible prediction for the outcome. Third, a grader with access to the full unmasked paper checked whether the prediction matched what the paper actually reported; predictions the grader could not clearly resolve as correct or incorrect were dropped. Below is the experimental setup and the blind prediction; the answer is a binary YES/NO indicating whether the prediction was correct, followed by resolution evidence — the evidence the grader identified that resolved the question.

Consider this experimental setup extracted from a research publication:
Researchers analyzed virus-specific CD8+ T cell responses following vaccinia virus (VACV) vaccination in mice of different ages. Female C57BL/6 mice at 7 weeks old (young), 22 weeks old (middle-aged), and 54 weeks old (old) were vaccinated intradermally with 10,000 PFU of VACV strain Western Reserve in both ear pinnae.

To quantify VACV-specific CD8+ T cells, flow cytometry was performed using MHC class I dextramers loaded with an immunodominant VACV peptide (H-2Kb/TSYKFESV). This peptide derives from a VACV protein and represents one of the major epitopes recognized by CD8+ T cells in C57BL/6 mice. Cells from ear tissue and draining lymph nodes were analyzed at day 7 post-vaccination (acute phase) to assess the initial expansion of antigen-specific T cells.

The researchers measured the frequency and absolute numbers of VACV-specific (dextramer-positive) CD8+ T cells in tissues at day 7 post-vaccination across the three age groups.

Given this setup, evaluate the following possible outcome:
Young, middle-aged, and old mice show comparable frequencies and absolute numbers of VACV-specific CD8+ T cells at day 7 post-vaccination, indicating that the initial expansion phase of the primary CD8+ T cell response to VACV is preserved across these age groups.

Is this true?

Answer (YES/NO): NO